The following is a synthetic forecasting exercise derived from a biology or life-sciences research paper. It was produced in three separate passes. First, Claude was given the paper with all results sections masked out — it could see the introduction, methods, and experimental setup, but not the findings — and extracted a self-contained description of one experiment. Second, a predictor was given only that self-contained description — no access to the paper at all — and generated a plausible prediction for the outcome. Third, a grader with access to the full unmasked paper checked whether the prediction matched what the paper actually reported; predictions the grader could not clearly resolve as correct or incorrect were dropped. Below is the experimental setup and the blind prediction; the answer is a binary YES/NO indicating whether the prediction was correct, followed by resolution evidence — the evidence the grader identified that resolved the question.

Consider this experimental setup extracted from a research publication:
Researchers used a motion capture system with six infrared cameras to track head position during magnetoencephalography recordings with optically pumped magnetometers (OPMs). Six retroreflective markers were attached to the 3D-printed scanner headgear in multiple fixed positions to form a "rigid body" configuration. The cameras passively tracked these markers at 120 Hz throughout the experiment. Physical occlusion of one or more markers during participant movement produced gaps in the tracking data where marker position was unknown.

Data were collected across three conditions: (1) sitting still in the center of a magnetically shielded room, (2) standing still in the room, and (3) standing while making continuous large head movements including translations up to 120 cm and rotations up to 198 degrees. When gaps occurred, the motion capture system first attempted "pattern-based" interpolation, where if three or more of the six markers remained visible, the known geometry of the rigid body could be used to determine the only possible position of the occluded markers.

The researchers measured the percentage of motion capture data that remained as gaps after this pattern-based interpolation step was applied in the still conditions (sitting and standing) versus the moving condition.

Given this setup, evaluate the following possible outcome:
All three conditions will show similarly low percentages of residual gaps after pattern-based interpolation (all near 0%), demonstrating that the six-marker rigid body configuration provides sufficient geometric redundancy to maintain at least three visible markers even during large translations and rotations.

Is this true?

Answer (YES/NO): NO